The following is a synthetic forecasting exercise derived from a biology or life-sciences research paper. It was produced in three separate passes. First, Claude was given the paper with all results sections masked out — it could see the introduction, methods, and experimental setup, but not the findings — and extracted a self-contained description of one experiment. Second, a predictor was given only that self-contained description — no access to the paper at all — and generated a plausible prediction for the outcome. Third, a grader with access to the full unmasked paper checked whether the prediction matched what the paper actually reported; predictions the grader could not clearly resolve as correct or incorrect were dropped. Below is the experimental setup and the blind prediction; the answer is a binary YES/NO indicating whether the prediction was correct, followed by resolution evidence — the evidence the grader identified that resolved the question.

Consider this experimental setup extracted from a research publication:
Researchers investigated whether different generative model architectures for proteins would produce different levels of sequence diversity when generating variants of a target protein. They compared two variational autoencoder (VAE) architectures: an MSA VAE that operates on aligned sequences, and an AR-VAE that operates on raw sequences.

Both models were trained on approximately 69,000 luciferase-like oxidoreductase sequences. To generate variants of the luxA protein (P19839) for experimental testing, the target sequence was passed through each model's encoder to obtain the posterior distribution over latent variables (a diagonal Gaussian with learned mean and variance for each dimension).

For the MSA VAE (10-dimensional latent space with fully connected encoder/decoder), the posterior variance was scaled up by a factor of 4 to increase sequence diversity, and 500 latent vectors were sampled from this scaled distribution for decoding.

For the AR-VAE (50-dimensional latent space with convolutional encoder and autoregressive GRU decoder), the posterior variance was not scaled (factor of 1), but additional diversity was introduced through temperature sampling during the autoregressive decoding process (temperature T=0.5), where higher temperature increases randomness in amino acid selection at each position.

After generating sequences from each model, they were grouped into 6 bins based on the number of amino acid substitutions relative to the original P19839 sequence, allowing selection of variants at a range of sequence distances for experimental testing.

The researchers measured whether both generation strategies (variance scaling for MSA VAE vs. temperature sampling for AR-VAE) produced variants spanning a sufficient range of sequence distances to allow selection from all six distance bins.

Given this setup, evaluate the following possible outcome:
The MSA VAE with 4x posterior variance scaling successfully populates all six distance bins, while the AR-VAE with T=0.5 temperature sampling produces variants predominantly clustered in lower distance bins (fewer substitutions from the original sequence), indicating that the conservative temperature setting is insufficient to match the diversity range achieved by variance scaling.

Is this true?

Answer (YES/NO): NO